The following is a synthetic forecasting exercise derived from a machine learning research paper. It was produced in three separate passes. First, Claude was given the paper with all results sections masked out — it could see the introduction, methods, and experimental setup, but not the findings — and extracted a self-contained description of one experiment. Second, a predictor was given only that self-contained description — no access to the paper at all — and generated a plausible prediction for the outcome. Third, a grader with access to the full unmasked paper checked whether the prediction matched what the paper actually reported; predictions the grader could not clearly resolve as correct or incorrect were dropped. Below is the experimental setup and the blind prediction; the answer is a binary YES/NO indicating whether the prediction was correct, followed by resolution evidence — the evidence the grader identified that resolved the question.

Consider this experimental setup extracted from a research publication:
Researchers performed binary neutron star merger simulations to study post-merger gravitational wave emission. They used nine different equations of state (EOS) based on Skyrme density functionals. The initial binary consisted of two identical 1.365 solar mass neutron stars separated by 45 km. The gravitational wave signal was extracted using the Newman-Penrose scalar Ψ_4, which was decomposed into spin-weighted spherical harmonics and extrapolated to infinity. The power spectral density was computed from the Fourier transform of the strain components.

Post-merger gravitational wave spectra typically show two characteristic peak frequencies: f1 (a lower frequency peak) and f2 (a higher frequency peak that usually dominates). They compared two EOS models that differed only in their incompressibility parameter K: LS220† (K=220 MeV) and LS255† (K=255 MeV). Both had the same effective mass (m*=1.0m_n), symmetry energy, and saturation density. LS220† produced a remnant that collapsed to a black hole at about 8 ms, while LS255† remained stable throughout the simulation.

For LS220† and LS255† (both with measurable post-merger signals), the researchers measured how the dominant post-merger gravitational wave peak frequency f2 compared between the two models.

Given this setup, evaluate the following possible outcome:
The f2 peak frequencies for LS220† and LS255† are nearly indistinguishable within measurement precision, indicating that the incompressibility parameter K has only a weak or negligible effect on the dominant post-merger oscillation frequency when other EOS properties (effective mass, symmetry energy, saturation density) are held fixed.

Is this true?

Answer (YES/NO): NO